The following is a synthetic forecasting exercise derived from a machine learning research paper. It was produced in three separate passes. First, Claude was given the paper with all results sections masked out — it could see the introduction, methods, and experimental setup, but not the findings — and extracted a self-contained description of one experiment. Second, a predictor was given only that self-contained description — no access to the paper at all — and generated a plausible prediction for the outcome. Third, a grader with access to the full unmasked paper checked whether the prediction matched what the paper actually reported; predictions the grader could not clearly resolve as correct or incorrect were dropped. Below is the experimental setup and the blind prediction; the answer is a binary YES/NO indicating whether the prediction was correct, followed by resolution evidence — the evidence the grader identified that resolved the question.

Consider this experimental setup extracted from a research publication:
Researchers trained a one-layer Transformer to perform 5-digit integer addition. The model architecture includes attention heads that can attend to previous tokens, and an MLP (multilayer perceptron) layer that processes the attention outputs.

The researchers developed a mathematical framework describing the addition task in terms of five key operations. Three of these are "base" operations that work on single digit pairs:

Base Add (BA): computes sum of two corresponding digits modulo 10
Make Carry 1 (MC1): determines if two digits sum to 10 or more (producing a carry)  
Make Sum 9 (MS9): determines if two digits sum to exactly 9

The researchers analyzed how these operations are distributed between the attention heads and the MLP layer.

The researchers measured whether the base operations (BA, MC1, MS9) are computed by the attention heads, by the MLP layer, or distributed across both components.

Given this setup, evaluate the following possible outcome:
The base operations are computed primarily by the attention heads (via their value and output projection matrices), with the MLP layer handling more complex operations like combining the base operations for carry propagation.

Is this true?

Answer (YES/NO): YES